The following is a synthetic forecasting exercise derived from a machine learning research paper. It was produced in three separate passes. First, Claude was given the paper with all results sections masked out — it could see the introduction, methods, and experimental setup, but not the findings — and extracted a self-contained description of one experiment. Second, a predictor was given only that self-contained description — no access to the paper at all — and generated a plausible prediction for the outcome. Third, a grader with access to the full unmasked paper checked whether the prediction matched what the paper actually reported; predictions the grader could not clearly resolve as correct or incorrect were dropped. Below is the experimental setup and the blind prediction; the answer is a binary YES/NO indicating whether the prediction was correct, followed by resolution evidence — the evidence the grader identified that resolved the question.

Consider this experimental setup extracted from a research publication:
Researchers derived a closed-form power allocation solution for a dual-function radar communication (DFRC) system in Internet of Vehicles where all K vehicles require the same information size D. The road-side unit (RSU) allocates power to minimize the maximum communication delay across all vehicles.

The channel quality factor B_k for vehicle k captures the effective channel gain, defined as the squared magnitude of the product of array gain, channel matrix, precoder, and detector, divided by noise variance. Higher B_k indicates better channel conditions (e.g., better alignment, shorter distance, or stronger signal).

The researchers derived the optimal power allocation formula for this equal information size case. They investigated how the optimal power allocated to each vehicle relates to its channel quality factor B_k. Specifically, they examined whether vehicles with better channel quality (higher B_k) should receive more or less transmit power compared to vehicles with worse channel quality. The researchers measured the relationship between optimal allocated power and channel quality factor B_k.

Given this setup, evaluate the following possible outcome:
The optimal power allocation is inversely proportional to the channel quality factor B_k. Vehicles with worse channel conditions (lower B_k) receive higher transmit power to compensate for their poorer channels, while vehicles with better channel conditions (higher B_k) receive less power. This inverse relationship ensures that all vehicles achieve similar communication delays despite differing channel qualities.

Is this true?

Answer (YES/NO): YES